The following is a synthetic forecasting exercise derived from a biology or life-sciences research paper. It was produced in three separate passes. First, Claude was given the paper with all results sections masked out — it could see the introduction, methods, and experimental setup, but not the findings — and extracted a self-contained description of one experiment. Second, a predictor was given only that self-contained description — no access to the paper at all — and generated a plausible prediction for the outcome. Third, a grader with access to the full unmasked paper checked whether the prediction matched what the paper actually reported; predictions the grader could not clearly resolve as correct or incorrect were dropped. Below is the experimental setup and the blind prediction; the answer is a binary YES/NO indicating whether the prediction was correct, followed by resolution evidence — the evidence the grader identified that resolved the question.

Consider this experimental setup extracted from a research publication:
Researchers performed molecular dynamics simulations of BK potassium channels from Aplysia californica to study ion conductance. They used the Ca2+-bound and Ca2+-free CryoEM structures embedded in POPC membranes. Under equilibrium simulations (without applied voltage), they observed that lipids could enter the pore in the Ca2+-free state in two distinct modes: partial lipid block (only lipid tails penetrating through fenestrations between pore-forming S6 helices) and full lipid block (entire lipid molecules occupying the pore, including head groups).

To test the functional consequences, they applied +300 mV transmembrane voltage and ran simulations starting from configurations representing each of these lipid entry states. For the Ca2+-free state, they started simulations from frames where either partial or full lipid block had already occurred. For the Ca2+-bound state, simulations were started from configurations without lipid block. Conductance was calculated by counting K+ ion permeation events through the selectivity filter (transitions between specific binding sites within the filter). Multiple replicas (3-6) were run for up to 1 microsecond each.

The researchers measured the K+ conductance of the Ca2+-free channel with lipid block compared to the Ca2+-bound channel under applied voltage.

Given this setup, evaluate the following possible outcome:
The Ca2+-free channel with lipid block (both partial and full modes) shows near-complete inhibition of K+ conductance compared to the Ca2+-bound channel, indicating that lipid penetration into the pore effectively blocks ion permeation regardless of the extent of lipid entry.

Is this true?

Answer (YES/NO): YES